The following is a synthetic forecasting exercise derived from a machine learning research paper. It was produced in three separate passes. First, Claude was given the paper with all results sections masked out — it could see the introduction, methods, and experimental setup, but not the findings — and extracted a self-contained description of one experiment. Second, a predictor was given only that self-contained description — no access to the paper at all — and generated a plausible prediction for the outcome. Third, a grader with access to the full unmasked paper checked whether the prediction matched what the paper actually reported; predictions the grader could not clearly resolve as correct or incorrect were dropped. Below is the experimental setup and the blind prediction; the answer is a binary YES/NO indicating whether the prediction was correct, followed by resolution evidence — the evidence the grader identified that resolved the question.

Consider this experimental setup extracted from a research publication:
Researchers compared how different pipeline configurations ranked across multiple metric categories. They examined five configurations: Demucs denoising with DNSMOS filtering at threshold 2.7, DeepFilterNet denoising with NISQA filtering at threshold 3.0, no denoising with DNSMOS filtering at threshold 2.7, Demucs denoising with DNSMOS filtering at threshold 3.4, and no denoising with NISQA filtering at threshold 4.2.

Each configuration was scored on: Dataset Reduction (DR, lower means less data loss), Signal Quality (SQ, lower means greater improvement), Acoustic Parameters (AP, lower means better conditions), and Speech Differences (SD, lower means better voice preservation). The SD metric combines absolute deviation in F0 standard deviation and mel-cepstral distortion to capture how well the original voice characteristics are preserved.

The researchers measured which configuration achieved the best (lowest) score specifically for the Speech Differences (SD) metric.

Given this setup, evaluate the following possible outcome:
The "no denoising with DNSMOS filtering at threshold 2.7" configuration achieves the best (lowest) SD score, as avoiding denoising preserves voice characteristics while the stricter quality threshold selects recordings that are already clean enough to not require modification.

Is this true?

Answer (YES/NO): YES